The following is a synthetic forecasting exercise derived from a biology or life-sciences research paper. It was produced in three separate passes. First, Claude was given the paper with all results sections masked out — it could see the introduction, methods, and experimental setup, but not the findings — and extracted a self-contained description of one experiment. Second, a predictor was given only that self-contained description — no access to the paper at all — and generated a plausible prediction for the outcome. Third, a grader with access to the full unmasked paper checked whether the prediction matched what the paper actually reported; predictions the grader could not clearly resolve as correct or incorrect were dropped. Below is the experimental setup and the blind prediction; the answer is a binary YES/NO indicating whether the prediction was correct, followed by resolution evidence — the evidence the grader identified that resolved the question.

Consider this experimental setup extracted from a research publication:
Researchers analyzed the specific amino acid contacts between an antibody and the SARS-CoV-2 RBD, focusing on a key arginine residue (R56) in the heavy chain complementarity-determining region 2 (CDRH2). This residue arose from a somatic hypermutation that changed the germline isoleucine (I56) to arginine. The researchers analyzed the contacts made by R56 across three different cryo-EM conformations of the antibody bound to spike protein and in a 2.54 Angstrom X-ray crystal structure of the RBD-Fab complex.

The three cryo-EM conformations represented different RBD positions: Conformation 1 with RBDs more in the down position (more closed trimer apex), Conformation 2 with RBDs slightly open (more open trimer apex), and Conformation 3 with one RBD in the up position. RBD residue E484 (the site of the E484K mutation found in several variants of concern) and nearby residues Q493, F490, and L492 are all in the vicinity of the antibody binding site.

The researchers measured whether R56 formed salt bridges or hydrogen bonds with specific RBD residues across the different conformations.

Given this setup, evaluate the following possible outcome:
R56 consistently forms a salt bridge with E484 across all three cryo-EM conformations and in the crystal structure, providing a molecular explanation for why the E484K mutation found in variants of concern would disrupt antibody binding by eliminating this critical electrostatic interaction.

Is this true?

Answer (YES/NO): NO